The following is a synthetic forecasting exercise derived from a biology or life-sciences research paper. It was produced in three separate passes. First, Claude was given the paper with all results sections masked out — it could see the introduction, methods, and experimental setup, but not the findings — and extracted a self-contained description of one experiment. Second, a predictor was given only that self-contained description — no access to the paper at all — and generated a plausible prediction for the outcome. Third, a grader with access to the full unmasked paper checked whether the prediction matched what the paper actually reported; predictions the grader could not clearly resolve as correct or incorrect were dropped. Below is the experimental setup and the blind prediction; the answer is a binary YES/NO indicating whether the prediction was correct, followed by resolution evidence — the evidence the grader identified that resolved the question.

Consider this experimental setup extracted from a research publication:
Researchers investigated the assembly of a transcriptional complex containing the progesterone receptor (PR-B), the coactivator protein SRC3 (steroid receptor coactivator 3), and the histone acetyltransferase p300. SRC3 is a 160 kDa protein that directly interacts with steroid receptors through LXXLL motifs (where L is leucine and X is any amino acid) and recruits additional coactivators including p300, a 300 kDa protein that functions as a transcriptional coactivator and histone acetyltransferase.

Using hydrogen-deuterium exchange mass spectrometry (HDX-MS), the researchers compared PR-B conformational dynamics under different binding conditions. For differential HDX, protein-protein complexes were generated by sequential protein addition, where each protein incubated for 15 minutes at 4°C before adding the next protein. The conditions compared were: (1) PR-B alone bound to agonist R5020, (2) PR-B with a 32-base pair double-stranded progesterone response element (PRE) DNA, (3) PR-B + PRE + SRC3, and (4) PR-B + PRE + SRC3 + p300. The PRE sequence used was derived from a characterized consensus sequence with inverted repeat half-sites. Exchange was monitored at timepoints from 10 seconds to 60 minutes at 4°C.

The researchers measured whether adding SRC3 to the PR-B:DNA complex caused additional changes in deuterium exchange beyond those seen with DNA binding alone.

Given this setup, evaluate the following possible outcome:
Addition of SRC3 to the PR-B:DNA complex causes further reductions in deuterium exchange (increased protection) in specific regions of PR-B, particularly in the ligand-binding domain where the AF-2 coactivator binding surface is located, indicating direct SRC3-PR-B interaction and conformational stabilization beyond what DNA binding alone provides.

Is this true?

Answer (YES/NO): NO